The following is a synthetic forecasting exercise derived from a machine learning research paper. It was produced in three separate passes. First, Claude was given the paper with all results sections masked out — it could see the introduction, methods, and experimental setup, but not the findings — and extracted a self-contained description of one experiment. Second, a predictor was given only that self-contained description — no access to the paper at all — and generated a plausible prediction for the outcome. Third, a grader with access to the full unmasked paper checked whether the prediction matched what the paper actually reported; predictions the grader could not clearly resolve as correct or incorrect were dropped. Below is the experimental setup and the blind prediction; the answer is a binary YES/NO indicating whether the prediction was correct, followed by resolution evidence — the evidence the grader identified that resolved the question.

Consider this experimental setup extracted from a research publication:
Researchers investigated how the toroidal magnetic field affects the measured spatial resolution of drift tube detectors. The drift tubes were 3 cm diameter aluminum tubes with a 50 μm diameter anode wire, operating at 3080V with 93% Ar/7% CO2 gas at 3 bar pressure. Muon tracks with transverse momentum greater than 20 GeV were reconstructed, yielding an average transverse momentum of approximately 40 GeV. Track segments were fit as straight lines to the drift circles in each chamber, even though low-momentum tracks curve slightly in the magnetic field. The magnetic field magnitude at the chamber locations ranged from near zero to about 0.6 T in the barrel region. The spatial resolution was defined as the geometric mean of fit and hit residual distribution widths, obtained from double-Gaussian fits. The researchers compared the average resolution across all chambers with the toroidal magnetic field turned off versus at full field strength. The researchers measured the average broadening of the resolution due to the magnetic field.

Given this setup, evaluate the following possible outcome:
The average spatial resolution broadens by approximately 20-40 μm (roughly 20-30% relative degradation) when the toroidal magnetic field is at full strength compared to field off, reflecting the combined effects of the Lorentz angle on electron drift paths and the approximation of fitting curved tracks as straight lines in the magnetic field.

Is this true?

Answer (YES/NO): NO